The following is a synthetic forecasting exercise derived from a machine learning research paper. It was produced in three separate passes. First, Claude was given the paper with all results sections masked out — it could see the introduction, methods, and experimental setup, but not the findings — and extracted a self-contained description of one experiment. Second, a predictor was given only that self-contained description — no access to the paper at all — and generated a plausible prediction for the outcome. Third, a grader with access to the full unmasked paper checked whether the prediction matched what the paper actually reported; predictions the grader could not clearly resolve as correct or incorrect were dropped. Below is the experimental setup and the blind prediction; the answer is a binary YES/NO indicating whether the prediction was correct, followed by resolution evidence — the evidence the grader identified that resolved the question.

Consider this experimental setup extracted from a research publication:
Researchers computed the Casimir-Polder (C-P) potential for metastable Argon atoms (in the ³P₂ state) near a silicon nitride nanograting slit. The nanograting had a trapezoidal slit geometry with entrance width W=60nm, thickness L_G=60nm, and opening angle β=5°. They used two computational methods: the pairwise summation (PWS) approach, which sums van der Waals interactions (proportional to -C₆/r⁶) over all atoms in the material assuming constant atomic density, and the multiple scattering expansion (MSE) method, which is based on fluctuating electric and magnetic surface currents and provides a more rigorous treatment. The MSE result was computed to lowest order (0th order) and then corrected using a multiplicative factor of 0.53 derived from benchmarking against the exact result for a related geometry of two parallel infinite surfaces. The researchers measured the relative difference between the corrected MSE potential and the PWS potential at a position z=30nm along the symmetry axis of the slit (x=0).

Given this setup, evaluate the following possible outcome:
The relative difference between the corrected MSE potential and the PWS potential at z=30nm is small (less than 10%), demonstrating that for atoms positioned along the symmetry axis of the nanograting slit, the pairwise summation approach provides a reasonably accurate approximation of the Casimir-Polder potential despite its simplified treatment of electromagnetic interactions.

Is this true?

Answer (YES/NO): NO